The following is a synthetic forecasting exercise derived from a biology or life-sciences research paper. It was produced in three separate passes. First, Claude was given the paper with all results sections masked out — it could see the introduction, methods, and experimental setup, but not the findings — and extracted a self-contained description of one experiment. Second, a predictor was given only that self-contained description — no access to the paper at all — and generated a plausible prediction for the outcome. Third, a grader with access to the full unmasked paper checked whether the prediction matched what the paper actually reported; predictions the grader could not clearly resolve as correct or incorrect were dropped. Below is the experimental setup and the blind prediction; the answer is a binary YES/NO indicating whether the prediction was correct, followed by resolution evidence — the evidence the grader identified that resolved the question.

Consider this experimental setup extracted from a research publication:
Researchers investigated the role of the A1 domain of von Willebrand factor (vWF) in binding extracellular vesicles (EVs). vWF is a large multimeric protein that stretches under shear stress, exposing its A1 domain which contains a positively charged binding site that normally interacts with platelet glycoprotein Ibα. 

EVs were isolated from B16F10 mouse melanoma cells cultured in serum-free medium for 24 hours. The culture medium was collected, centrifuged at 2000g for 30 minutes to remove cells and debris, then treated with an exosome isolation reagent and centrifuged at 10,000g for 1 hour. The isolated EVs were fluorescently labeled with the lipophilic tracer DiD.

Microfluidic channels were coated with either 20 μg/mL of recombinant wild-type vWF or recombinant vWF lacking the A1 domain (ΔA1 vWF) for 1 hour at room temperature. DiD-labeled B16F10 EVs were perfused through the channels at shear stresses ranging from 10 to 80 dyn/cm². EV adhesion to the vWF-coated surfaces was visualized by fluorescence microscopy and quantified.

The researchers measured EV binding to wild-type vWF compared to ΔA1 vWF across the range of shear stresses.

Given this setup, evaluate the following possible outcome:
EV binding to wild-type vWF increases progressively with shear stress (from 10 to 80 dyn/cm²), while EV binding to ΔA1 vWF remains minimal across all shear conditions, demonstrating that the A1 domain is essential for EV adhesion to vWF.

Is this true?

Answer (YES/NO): YES